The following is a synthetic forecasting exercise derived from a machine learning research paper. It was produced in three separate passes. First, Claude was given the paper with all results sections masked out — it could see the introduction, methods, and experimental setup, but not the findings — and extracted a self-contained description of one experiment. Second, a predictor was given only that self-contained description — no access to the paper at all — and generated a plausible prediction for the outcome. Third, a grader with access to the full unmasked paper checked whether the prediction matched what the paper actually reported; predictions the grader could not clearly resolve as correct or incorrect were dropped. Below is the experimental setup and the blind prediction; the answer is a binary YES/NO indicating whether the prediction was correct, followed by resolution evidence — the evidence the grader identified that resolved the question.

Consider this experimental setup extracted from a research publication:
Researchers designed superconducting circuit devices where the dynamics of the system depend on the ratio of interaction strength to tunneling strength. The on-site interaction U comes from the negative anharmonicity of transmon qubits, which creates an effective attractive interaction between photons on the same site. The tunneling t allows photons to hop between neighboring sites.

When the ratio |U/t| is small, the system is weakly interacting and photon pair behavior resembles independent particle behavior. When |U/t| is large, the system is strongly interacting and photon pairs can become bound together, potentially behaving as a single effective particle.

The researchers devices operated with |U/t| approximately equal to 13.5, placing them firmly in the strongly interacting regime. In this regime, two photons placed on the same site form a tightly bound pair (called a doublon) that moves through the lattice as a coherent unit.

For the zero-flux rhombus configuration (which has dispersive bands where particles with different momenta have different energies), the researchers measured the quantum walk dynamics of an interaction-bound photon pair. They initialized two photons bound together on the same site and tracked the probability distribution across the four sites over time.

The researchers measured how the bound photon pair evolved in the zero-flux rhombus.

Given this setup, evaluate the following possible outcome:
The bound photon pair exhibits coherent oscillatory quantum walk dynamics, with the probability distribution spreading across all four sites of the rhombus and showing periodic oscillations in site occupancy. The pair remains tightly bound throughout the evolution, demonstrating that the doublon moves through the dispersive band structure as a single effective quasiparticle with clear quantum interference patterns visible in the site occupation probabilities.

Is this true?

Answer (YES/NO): YES